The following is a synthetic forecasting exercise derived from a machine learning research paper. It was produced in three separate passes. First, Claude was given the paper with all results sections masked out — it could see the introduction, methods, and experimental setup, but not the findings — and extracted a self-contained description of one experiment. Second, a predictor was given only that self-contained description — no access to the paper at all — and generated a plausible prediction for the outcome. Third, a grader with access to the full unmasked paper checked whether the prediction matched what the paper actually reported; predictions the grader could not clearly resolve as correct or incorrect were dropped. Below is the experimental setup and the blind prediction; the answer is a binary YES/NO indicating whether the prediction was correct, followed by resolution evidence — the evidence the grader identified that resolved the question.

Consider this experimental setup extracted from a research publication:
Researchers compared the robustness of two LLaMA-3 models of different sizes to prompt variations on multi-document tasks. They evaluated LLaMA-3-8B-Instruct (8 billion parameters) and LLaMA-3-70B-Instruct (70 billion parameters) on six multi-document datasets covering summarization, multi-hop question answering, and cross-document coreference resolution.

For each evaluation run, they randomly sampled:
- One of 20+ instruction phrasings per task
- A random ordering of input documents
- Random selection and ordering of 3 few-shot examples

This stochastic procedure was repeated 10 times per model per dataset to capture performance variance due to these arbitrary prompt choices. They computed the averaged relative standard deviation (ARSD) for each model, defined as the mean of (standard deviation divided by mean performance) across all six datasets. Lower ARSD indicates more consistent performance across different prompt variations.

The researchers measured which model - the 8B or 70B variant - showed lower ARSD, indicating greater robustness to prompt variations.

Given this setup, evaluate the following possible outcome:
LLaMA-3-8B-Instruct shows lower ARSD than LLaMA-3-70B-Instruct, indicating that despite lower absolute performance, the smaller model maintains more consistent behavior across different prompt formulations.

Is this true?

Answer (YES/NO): YES